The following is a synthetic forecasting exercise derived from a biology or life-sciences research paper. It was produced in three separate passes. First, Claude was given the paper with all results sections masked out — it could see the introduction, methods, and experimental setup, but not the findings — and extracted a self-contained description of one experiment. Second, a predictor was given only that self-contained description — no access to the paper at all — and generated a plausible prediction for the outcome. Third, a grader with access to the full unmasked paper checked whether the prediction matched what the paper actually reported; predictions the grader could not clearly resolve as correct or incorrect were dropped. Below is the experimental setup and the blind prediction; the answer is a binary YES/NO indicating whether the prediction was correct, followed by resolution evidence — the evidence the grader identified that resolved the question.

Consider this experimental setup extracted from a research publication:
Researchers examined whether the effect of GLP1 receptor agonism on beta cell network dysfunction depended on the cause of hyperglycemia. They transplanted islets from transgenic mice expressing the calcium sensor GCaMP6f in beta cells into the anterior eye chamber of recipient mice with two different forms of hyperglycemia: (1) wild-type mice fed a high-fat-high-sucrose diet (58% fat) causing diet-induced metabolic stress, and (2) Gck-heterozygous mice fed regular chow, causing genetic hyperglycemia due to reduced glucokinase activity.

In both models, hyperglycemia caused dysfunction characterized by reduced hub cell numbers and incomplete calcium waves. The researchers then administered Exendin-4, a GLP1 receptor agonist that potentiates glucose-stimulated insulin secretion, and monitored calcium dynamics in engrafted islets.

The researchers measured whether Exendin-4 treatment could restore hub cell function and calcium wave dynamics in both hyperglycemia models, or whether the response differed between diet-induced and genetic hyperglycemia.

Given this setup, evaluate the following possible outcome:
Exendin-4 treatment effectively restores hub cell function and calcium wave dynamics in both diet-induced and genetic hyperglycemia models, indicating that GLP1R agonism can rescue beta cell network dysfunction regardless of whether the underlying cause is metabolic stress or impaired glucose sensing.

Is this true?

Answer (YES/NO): YES